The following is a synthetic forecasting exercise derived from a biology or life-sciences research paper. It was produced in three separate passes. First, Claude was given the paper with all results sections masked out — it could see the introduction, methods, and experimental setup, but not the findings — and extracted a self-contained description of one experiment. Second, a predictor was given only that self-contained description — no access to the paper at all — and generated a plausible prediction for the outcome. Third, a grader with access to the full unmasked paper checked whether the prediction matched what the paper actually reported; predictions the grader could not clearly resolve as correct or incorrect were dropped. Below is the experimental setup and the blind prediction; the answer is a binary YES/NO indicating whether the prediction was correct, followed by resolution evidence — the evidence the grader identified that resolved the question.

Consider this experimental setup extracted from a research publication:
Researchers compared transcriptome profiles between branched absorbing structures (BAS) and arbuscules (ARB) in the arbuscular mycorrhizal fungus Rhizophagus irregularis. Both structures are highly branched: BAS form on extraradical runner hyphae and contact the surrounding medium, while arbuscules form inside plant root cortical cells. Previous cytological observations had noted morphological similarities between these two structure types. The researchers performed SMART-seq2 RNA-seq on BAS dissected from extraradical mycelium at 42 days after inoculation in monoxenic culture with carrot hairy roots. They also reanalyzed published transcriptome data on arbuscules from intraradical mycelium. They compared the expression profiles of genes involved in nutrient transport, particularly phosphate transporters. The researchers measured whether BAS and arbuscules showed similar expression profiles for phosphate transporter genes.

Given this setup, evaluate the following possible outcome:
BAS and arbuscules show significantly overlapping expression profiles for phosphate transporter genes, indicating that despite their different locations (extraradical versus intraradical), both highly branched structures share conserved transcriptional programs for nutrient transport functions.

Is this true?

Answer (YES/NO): NO